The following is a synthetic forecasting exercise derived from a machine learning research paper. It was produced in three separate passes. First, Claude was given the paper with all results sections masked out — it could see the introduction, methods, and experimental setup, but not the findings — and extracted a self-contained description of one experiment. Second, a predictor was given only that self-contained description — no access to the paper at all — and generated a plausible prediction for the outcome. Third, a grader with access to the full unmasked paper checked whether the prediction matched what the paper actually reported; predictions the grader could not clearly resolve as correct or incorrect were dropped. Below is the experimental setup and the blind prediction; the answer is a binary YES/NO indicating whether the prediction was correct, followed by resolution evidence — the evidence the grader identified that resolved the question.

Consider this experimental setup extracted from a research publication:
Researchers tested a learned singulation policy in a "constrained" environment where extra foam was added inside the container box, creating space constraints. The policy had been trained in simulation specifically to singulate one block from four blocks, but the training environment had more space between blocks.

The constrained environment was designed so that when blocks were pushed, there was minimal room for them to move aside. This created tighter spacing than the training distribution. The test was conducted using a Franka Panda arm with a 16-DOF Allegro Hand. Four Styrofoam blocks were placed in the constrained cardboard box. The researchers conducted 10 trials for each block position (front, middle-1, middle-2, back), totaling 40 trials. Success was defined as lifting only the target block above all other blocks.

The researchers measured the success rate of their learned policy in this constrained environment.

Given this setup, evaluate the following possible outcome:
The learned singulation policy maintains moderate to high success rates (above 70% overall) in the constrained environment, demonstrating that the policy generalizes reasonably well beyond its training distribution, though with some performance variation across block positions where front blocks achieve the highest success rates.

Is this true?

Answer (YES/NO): NO